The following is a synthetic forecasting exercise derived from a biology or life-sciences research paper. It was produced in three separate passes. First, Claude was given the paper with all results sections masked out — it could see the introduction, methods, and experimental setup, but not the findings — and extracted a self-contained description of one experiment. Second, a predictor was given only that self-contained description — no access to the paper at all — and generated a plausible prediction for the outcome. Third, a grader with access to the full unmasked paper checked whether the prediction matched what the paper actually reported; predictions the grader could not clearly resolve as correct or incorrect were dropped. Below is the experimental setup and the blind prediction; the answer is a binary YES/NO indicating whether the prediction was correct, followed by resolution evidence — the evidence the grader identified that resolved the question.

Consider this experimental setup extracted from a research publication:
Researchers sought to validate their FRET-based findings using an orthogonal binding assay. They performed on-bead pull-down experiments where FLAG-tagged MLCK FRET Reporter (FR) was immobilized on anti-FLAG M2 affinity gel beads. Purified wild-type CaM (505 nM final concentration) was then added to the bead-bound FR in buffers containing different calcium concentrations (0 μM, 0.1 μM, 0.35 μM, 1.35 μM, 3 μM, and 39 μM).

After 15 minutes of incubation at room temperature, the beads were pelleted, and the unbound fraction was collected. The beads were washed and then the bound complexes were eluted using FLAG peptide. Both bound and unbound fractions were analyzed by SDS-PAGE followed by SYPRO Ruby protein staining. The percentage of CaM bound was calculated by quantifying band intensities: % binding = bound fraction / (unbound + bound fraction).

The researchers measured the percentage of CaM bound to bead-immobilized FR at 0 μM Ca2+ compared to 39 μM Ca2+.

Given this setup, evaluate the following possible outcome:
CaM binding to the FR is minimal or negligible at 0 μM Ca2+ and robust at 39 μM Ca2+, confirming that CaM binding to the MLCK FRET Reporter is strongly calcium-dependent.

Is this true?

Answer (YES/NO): YES